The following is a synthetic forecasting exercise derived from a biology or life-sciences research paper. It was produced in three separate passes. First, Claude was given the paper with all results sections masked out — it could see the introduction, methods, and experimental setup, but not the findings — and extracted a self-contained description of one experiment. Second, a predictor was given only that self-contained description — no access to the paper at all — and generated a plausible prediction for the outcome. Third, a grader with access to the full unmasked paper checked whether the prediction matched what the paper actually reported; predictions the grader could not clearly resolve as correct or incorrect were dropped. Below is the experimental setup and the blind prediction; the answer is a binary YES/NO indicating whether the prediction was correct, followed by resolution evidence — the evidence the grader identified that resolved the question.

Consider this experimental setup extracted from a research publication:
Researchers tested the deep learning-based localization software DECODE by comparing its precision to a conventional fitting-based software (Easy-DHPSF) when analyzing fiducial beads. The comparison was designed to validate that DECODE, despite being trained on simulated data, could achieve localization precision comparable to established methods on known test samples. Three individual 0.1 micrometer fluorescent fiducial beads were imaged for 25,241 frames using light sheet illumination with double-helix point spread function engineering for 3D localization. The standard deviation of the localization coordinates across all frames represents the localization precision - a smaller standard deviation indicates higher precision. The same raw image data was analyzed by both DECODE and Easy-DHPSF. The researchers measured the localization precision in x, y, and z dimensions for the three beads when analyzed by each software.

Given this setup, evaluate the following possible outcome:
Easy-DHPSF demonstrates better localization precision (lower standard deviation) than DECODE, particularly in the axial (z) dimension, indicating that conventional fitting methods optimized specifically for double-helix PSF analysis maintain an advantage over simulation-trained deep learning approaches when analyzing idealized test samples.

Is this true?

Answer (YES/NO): NO